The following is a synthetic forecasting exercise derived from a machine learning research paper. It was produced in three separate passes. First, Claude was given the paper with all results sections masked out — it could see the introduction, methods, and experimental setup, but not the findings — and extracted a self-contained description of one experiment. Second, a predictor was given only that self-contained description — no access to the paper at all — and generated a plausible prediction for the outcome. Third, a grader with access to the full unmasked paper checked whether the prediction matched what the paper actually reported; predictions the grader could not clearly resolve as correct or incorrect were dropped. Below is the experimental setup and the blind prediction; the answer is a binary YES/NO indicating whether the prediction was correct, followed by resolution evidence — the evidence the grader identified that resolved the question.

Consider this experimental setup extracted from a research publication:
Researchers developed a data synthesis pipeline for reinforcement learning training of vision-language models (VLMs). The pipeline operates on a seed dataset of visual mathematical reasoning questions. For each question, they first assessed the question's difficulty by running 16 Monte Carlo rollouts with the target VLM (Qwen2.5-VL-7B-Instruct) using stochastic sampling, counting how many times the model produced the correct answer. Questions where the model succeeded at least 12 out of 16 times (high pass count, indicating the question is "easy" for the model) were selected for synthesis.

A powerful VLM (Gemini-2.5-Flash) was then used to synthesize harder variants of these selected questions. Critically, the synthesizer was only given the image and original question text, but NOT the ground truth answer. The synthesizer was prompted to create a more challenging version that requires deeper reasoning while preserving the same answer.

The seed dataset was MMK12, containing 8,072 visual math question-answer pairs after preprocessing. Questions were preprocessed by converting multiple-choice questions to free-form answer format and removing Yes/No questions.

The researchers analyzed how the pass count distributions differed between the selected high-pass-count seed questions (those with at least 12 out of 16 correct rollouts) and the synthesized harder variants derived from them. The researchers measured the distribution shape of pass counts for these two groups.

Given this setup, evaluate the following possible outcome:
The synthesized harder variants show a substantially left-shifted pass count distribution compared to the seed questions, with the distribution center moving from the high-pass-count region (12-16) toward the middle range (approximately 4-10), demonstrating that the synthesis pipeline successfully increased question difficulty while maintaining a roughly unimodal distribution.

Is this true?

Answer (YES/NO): YES